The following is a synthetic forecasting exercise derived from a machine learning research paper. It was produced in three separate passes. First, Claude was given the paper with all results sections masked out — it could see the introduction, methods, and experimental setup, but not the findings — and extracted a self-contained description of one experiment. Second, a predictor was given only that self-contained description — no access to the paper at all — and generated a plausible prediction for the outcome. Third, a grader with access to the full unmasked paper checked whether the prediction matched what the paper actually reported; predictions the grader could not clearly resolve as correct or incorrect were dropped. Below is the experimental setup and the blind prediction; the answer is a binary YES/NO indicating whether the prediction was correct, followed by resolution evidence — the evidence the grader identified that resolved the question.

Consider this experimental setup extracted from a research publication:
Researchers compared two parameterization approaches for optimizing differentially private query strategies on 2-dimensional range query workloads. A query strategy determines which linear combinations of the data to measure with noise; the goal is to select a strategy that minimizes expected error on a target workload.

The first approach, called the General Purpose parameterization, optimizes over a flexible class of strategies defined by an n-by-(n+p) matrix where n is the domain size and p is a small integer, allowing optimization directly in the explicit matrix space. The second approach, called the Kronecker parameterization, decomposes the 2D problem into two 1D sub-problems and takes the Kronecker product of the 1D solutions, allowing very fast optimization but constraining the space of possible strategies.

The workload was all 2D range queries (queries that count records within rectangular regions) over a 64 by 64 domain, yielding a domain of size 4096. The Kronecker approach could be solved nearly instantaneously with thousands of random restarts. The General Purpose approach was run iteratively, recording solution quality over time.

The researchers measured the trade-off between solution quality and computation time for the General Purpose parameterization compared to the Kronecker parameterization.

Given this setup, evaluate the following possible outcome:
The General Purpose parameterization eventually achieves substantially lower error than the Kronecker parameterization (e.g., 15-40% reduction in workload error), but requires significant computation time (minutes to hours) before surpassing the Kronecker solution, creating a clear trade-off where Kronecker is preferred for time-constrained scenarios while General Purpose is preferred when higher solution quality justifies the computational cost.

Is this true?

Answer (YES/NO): NO